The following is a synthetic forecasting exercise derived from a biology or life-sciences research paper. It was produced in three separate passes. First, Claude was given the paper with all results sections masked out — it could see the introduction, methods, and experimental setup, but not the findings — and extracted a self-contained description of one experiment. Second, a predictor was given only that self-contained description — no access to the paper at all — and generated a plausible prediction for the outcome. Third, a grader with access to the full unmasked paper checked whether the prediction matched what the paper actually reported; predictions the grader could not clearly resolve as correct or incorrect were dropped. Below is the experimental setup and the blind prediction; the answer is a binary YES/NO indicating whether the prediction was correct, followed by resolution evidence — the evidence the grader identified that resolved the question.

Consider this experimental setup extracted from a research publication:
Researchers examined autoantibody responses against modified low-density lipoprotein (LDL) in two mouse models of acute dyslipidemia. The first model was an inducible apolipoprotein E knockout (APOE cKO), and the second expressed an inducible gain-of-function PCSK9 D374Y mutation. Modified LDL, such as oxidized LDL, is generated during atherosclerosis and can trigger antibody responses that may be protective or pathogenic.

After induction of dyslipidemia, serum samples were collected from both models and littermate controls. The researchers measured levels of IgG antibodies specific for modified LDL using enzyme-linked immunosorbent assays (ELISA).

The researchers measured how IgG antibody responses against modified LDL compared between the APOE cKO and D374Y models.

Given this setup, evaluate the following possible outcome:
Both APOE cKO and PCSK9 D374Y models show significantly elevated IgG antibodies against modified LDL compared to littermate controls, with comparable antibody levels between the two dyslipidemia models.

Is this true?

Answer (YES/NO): NO